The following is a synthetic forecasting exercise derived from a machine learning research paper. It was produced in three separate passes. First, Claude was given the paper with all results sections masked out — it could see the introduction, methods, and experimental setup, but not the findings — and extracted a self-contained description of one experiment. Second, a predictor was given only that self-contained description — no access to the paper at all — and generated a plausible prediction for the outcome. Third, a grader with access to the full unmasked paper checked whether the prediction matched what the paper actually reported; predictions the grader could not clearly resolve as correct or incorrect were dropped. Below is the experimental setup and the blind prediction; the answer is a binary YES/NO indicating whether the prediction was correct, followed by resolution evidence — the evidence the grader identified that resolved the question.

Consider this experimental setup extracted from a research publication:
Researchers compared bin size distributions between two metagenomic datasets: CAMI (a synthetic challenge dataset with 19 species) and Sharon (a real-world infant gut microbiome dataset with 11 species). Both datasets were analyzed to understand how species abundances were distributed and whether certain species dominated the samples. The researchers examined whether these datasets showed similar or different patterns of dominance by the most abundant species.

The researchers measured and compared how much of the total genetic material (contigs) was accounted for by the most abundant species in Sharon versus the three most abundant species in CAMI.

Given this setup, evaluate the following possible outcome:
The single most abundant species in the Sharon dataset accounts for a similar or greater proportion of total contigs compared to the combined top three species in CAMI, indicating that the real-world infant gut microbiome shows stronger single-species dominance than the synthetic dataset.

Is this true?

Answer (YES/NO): YES